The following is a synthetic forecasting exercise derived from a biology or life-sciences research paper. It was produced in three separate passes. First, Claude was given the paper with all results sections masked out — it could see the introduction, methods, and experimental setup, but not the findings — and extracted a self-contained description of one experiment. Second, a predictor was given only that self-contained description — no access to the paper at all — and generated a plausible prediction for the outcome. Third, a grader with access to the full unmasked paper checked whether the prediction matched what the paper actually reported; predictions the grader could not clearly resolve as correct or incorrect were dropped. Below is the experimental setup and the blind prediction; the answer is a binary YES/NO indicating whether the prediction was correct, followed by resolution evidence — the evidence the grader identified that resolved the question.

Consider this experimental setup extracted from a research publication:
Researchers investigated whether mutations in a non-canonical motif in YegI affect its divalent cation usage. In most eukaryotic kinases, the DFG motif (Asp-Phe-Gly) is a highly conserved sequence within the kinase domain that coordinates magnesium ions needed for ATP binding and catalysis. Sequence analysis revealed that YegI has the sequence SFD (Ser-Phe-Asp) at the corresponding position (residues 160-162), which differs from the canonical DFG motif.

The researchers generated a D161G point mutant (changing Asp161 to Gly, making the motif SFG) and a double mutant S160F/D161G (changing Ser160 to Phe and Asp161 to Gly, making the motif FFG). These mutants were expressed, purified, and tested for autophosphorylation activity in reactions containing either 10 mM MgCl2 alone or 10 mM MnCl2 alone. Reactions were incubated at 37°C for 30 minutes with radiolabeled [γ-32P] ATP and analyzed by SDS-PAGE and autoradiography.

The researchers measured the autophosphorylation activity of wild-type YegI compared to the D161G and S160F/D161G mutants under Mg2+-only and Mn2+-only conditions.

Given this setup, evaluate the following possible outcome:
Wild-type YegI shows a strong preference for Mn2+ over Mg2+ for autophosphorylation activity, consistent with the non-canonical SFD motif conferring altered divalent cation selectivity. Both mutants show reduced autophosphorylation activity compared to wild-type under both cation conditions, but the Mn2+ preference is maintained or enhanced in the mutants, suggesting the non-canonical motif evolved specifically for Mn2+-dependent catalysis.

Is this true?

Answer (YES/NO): NO